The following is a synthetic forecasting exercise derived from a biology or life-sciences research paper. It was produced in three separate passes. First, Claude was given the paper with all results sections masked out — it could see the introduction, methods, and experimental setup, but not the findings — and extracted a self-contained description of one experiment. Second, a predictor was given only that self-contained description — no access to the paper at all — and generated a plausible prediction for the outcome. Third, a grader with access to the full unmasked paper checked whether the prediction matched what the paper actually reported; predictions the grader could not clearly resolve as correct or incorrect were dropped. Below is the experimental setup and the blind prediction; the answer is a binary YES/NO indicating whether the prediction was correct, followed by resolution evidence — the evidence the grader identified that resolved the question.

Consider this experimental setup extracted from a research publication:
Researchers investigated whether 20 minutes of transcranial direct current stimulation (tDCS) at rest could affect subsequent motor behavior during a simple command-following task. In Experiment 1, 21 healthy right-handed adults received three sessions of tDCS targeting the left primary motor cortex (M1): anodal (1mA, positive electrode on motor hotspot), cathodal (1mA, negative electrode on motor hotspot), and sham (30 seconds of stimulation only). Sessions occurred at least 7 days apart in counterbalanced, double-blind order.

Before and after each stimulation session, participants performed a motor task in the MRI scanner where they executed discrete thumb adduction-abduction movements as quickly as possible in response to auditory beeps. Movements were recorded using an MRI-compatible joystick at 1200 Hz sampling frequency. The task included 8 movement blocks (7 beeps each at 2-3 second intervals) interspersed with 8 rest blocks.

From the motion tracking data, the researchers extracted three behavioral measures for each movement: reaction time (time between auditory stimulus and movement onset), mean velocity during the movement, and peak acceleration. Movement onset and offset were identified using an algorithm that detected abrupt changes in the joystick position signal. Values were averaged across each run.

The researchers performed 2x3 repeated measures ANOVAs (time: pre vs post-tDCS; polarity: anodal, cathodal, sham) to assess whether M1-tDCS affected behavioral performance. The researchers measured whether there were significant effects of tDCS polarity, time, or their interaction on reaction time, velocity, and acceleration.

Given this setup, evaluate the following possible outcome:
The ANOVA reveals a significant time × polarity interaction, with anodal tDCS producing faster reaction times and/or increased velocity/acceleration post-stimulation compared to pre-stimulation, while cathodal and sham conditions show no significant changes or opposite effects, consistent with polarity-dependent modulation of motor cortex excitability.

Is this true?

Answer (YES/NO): NO